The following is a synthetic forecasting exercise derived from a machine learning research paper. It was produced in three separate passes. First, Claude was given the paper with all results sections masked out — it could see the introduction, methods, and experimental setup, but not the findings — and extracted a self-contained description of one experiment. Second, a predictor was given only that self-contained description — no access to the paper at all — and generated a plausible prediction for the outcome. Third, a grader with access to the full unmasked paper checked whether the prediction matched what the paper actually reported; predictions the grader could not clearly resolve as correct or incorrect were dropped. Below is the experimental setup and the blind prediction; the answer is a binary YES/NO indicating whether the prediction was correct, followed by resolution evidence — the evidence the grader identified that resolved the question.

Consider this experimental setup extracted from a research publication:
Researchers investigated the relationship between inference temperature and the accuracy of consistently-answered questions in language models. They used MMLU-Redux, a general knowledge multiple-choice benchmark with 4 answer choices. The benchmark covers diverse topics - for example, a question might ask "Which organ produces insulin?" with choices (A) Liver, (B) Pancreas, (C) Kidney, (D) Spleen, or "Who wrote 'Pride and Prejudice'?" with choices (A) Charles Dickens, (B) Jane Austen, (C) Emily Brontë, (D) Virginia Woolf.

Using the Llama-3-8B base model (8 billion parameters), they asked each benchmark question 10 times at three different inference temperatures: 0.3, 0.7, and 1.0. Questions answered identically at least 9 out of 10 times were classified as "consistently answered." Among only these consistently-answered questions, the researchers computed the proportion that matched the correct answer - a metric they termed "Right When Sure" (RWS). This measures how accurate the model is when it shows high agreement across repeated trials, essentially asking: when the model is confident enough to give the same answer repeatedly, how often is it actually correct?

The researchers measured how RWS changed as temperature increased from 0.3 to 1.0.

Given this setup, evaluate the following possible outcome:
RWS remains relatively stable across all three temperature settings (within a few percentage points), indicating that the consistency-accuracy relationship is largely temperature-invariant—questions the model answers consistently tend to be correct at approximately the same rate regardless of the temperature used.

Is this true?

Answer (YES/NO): NO